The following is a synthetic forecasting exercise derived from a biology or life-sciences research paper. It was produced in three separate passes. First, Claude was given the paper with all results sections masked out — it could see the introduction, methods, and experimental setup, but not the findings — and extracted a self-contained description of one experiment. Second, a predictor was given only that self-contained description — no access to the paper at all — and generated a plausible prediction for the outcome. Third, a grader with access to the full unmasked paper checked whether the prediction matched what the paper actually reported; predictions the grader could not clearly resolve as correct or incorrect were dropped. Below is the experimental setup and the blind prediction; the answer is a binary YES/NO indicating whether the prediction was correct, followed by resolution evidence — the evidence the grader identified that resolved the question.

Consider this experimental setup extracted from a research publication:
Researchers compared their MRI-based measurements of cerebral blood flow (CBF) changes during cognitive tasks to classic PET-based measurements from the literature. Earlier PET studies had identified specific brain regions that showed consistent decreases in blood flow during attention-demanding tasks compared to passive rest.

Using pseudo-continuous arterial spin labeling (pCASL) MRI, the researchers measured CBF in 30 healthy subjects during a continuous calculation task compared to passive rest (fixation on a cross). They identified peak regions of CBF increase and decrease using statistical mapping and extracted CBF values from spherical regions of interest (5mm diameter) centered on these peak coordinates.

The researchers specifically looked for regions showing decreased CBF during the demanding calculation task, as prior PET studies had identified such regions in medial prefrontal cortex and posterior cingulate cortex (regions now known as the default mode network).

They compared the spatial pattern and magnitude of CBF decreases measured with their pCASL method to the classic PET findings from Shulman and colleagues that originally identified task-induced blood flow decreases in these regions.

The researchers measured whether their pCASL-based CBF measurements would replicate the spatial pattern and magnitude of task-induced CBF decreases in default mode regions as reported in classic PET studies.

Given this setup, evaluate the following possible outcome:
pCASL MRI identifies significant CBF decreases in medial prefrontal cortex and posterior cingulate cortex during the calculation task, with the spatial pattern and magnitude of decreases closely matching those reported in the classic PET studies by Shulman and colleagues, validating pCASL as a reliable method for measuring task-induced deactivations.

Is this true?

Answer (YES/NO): YES